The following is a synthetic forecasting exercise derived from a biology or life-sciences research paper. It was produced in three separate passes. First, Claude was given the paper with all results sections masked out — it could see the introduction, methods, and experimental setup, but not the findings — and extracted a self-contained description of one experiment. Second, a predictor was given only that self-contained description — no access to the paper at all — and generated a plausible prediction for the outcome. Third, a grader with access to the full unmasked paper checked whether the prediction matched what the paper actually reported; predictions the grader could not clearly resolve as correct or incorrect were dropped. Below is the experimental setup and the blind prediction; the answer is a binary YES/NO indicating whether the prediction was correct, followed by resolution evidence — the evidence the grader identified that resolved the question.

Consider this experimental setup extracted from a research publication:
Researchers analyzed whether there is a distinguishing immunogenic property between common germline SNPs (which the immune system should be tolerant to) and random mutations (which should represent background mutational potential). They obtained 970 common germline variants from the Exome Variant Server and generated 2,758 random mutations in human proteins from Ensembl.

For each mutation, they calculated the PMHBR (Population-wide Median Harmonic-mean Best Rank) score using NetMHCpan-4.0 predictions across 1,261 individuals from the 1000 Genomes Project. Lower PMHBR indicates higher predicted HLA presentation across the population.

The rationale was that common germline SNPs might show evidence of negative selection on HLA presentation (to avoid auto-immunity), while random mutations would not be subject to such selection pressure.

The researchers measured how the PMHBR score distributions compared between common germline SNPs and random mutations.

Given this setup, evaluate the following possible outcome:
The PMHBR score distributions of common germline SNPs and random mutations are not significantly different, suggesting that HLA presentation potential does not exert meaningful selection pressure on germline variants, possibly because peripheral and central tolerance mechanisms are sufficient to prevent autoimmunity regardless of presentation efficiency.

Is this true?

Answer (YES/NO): YES